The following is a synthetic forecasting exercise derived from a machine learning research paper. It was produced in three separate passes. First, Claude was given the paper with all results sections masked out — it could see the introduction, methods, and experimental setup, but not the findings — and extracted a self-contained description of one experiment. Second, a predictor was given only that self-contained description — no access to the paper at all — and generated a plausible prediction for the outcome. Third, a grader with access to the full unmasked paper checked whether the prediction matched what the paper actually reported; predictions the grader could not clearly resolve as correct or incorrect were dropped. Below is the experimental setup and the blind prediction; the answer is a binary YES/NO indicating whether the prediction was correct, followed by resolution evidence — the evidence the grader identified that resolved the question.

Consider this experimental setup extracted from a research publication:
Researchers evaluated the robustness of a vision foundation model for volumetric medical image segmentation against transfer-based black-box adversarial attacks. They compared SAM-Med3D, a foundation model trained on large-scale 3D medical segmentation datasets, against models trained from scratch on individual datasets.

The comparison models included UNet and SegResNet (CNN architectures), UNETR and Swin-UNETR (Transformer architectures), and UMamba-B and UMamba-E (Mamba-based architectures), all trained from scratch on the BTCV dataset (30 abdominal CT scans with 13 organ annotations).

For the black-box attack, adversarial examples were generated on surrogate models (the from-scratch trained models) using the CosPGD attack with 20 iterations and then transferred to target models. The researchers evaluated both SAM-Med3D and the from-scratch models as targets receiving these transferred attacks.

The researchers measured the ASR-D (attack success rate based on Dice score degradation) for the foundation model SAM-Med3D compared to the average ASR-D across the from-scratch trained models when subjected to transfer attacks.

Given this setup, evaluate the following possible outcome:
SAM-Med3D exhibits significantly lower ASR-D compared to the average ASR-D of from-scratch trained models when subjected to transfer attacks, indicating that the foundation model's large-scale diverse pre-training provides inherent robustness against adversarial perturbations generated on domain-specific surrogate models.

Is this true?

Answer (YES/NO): YES